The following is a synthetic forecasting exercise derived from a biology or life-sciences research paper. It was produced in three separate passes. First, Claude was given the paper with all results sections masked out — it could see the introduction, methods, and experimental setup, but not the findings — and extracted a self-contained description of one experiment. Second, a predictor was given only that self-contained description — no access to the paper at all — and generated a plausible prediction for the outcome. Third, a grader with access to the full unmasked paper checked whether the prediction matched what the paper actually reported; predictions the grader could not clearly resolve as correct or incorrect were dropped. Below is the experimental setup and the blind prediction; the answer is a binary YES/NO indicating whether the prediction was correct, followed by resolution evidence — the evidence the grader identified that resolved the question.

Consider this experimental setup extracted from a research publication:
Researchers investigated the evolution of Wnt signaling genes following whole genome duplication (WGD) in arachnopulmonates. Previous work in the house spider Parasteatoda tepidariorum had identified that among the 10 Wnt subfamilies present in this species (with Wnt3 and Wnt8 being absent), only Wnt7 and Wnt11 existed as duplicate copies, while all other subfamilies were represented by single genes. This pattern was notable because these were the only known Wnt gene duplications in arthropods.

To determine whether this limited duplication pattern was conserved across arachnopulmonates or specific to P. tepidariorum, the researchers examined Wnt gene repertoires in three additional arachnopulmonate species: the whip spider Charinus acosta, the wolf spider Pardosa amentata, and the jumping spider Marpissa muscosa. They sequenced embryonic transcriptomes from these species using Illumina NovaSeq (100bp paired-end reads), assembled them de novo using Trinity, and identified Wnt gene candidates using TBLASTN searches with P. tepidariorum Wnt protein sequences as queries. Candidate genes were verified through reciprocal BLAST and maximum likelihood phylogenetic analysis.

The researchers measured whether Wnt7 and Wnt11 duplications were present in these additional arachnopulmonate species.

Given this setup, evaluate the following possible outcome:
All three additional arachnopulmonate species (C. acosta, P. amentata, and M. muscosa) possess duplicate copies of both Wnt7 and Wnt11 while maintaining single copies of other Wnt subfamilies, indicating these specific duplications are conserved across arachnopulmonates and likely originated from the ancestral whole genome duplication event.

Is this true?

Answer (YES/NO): NO